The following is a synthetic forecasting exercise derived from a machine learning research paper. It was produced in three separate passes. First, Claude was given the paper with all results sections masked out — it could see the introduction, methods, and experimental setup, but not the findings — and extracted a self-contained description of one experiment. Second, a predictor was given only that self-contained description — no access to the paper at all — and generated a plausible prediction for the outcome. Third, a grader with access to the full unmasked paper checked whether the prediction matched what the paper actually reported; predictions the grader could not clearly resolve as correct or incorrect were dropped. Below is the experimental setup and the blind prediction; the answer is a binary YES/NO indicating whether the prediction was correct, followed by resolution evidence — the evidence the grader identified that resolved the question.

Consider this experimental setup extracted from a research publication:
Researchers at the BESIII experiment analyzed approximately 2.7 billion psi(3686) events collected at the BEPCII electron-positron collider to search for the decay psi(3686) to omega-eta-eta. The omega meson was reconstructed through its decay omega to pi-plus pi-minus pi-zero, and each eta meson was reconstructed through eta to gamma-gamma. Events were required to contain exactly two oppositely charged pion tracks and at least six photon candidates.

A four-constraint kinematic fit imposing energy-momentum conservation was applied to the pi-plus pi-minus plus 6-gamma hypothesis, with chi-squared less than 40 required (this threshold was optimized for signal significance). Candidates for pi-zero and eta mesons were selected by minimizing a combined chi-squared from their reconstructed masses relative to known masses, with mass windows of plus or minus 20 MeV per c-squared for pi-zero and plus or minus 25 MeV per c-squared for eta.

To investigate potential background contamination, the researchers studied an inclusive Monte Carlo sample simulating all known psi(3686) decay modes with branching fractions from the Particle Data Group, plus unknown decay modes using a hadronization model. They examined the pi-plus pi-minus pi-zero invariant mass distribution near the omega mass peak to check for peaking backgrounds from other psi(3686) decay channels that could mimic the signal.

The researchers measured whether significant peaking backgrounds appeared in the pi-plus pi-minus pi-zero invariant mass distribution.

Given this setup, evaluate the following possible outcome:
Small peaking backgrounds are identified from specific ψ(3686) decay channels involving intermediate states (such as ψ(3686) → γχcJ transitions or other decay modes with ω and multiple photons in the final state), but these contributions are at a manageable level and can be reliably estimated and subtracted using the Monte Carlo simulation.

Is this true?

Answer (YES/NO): NO